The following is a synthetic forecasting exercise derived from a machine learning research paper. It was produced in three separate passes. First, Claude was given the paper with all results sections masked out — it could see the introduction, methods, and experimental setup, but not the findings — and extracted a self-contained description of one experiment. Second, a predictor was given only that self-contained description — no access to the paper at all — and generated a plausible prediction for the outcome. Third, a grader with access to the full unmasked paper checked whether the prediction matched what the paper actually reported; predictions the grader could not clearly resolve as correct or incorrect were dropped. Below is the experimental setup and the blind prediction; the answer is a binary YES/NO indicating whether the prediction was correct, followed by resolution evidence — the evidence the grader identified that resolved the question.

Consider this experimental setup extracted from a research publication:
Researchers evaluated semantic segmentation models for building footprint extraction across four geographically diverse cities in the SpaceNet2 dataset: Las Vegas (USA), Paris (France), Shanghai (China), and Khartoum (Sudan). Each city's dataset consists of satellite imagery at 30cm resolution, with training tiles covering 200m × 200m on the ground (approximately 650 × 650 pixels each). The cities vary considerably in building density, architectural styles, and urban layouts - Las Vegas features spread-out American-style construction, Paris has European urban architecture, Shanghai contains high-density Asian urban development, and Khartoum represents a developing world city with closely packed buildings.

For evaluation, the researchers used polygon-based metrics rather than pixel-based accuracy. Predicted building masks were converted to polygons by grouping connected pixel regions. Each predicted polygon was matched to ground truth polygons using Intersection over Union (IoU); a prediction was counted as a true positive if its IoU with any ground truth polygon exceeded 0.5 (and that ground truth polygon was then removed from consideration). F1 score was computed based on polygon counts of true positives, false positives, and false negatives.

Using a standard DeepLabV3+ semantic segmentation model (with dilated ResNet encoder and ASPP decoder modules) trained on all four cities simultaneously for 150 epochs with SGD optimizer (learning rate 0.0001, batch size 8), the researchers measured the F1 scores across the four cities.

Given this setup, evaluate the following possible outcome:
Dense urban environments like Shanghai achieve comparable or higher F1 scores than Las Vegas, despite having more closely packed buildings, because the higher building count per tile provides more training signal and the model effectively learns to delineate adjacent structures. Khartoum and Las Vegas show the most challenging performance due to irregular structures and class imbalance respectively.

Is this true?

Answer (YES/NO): NO